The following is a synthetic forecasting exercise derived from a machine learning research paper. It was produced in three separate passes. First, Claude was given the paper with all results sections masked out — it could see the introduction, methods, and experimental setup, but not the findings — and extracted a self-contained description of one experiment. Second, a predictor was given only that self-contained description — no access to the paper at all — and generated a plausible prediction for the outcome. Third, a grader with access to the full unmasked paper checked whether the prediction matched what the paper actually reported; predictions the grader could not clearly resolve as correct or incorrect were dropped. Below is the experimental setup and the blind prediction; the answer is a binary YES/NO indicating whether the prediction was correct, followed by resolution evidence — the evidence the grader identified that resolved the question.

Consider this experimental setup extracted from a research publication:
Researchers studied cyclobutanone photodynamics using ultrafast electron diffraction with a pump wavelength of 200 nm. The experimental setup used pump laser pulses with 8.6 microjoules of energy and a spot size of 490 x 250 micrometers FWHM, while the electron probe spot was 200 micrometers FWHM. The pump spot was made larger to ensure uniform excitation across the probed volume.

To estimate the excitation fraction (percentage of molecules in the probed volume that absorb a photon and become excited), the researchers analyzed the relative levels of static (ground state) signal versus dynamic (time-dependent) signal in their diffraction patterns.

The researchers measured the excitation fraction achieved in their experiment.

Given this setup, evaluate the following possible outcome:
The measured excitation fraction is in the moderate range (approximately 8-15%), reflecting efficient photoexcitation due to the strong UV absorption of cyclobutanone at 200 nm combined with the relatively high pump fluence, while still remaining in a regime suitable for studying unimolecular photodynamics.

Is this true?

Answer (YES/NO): NO